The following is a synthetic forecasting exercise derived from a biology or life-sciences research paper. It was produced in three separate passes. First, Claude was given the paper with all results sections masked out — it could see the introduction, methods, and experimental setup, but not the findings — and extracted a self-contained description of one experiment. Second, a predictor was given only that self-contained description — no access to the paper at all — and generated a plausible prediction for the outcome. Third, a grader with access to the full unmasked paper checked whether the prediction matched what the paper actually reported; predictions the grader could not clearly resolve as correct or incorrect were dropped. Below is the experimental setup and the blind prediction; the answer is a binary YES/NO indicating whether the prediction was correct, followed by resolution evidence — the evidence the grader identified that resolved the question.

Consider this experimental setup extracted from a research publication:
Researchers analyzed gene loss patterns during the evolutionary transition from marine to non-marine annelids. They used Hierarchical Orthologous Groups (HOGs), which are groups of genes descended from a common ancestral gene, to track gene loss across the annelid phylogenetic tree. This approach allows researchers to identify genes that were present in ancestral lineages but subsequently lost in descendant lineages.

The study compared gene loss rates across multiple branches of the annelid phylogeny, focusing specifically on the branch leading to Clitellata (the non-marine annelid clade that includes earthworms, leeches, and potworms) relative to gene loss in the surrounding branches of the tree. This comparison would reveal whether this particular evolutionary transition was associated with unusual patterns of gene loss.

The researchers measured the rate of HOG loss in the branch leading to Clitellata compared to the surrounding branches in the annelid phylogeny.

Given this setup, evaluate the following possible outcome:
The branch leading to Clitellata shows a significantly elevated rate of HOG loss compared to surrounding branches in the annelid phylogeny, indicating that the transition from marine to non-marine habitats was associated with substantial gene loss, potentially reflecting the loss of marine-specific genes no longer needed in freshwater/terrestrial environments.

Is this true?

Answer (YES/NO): NO